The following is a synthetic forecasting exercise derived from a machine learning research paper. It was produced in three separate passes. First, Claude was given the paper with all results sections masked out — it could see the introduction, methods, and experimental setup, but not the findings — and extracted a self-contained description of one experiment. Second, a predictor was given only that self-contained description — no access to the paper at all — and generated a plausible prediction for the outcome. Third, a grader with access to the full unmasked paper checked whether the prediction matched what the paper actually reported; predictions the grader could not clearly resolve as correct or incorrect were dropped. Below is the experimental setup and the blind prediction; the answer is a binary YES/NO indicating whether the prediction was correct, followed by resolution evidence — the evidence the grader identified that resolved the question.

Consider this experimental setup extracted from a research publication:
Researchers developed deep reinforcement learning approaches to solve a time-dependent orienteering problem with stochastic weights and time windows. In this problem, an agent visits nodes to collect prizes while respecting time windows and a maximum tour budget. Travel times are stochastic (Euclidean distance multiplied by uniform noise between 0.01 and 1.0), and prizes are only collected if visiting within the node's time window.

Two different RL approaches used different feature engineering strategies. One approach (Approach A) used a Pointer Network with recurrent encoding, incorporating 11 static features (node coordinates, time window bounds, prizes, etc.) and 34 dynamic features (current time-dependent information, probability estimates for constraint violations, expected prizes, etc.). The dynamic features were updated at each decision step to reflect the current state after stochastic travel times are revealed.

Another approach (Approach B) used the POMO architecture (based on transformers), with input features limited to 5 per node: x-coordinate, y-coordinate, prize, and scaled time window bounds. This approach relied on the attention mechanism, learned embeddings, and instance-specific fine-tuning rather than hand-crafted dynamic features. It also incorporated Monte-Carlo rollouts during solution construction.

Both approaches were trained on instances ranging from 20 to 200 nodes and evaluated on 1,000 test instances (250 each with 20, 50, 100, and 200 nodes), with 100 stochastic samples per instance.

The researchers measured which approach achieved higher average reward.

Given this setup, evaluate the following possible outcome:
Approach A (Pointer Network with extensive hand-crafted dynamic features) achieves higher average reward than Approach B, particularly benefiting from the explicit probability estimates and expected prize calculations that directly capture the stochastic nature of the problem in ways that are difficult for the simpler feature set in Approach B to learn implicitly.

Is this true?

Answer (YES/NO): NO